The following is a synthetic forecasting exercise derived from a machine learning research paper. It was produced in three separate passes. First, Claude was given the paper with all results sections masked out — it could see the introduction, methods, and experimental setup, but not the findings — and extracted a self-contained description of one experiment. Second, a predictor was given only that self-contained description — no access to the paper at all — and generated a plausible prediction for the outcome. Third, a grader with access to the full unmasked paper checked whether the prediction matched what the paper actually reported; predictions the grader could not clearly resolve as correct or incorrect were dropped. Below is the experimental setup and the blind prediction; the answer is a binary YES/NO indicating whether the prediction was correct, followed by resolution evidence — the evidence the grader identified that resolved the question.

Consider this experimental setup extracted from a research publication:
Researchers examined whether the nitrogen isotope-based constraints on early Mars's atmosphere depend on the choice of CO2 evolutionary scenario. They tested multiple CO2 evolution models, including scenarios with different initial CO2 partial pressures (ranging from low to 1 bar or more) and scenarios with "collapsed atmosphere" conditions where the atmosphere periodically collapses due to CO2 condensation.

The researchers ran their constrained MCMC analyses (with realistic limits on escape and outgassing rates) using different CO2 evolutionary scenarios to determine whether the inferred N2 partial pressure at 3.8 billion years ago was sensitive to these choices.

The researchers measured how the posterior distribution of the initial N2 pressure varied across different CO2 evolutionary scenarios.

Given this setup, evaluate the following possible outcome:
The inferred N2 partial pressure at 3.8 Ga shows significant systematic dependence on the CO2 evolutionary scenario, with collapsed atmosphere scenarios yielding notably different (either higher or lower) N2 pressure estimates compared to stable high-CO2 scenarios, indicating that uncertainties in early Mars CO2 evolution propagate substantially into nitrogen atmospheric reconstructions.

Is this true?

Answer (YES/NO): NO